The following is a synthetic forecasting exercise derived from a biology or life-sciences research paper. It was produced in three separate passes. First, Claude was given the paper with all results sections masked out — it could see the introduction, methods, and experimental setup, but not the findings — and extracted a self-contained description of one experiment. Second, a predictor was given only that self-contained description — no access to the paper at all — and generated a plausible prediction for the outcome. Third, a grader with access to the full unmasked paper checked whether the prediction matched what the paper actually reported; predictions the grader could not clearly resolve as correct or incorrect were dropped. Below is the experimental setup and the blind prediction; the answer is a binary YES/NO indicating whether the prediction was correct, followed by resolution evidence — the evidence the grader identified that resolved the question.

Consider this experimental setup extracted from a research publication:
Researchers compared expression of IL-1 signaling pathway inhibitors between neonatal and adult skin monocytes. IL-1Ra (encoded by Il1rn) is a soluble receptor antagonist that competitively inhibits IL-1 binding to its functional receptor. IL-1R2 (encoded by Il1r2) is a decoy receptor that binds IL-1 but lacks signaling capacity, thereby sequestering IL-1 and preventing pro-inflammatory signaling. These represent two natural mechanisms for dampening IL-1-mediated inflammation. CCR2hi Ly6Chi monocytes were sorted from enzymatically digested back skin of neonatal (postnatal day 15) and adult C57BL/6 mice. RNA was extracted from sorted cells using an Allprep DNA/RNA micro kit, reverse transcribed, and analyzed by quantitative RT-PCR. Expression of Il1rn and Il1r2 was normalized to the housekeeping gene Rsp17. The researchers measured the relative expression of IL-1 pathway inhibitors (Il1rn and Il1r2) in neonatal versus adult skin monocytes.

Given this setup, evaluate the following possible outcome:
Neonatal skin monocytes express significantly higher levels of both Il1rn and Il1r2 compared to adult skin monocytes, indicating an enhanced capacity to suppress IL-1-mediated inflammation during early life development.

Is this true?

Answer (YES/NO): YES